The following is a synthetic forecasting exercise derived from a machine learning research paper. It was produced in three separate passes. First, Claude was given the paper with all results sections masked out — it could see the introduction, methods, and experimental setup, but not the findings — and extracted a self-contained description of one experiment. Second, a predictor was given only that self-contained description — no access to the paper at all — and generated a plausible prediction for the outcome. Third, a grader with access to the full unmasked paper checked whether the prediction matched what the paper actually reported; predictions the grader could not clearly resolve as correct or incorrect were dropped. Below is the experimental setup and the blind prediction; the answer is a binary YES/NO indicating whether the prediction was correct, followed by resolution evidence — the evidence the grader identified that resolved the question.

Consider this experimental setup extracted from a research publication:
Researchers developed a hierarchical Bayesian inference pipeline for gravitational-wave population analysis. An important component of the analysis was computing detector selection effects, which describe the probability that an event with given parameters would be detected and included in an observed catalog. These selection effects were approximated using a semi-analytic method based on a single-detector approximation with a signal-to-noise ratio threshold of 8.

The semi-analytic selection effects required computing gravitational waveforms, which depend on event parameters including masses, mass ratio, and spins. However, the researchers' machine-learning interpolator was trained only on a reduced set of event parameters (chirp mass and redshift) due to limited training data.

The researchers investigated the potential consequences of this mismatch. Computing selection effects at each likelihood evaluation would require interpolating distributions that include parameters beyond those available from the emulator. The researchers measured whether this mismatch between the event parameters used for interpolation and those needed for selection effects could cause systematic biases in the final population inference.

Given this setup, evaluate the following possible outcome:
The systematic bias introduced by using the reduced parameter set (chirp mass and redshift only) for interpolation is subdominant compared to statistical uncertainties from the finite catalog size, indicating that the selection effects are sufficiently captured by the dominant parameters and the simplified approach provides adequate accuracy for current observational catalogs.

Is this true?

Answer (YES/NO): NO